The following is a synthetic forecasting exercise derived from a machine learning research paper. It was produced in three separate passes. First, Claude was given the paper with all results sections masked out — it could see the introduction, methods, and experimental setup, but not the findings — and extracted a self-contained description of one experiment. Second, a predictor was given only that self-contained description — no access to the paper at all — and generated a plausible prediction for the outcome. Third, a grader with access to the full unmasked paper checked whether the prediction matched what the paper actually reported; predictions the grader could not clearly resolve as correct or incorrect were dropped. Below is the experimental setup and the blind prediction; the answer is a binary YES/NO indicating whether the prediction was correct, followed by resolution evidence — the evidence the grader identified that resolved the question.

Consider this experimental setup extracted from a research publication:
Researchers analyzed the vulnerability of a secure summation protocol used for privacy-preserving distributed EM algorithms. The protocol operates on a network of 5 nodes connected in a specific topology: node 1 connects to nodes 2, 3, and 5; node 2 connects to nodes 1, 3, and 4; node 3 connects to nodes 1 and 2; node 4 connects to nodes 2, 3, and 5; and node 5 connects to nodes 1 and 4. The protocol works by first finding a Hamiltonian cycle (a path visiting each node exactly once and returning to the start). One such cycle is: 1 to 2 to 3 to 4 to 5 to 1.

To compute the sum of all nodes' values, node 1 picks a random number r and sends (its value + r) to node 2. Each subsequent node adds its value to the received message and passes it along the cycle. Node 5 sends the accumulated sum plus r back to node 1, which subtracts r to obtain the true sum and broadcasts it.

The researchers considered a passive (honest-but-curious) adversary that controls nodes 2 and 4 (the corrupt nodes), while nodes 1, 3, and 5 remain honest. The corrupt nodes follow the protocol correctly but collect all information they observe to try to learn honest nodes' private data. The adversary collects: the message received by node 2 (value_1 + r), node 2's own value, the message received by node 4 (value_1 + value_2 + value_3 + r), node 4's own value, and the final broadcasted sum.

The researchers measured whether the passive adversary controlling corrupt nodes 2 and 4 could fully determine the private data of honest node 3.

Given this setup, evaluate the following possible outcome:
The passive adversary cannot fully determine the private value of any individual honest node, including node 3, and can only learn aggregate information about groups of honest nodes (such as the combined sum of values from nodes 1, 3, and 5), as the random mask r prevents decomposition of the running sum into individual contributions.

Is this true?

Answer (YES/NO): NO